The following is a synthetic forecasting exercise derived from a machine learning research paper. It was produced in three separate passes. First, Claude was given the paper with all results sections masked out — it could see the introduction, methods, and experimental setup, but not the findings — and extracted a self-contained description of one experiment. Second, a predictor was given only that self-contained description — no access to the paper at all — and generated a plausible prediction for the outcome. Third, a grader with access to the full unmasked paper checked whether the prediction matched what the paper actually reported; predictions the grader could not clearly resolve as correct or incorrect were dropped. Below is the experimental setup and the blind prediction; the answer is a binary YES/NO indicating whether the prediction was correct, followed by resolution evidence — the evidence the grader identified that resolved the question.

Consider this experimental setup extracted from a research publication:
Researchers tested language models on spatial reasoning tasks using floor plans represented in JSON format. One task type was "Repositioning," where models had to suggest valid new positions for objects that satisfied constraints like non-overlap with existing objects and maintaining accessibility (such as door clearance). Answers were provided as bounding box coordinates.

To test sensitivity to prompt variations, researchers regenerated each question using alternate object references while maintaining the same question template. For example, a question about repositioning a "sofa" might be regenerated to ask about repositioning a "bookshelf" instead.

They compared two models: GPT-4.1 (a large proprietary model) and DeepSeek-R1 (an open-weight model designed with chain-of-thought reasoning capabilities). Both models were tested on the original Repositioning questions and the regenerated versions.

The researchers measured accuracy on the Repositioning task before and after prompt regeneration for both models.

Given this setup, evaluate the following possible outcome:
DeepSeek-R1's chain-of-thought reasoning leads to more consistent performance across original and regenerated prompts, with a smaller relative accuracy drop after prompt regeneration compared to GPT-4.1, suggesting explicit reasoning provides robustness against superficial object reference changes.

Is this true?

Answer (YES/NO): NO